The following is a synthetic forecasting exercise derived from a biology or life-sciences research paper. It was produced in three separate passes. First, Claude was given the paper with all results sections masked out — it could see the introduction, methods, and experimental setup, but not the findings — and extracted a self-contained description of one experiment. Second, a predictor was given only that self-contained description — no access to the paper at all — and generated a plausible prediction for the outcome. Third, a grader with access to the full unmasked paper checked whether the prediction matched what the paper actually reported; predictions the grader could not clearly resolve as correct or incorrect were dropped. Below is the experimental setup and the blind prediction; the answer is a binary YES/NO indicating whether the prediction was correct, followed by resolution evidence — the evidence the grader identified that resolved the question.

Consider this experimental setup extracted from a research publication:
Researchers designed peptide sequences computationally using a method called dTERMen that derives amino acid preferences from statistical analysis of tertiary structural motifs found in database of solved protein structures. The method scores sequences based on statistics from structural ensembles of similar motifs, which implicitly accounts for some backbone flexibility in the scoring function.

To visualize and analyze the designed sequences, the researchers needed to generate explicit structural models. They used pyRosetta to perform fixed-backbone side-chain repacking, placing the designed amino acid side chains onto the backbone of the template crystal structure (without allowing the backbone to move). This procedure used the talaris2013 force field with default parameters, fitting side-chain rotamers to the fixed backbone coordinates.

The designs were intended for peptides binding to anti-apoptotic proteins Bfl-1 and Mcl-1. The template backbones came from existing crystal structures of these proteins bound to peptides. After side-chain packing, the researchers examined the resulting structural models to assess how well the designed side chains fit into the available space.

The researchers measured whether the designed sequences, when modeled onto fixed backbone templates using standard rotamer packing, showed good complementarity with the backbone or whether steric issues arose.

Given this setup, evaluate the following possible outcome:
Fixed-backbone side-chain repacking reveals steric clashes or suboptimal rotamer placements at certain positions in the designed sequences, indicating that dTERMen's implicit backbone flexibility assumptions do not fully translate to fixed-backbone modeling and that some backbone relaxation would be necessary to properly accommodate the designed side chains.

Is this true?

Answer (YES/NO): YES